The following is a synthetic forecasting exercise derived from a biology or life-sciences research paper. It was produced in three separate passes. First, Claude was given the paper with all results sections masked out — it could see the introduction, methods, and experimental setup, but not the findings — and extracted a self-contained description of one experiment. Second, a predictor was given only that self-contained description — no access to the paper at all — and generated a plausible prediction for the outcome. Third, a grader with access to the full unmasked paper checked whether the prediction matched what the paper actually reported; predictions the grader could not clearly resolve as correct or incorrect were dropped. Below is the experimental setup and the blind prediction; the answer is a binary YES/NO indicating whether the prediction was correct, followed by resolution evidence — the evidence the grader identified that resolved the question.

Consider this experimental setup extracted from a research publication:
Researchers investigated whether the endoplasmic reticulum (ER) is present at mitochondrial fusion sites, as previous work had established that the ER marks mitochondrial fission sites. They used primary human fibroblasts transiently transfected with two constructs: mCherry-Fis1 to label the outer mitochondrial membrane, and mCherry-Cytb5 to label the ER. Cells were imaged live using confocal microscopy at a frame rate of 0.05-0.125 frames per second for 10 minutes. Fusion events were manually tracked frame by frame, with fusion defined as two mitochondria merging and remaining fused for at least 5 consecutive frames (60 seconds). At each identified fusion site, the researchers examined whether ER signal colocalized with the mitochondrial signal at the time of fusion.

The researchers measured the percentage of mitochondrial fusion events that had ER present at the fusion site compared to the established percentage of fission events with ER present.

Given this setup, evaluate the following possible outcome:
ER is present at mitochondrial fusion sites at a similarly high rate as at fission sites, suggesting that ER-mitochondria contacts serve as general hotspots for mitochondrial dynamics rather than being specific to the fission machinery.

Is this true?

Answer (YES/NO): YES